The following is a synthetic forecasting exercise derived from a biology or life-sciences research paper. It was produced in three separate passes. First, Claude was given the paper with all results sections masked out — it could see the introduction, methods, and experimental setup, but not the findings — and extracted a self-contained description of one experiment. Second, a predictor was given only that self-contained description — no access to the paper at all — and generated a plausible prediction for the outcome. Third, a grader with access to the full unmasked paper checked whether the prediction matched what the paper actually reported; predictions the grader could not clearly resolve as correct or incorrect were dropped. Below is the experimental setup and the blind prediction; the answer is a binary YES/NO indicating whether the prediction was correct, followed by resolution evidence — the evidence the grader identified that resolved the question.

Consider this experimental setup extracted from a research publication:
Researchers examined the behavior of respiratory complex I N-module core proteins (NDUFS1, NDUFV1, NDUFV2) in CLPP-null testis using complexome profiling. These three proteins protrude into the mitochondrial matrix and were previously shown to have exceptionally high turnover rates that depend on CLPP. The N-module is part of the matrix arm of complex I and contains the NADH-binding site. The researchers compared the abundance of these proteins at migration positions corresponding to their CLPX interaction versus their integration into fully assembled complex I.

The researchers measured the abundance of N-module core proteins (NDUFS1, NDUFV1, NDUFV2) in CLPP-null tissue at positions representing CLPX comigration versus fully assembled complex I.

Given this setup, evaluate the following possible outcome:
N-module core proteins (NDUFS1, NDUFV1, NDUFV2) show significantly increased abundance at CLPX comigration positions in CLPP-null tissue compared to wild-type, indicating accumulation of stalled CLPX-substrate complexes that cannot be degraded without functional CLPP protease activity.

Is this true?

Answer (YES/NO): YES